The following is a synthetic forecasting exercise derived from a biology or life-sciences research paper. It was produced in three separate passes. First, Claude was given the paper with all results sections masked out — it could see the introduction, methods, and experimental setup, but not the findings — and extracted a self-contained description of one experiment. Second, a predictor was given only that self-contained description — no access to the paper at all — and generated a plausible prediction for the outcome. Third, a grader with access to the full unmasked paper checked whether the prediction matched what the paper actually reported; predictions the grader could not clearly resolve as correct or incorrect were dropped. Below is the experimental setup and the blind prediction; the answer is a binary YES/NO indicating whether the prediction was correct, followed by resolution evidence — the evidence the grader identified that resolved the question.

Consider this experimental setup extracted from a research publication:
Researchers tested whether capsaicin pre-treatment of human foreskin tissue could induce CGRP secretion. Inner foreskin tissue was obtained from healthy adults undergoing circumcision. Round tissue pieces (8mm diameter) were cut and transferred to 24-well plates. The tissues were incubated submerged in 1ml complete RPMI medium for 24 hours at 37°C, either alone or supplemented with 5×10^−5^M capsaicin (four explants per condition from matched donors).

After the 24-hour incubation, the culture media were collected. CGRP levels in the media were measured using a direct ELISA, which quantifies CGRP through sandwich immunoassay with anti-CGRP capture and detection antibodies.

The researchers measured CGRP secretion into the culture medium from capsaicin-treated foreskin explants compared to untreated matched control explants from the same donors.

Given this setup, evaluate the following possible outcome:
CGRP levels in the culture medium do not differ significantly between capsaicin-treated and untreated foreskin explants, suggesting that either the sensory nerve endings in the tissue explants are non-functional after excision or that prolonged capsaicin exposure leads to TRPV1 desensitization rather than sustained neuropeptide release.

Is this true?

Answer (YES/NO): NO